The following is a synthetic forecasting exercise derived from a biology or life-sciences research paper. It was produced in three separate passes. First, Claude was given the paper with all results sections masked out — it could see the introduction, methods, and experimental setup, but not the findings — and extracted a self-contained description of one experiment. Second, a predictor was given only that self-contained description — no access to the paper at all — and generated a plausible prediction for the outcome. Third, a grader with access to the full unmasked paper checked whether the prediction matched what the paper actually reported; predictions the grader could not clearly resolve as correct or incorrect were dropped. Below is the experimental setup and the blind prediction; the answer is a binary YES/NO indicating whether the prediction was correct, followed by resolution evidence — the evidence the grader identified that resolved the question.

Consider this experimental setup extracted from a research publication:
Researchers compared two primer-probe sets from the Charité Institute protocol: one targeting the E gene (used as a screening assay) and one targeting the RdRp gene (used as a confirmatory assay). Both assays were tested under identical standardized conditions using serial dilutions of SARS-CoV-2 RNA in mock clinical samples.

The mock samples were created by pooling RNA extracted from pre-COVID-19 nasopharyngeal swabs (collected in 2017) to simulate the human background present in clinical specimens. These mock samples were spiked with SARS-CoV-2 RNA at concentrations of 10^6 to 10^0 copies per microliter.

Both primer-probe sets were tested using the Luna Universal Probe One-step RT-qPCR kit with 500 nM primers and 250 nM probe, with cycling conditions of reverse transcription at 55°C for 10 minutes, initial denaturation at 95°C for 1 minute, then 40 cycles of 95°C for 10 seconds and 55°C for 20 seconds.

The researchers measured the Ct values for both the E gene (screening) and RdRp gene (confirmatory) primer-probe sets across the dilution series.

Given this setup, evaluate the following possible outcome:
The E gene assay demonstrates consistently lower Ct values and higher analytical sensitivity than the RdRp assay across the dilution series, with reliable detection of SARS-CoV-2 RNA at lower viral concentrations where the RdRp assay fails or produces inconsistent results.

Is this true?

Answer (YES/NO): YES